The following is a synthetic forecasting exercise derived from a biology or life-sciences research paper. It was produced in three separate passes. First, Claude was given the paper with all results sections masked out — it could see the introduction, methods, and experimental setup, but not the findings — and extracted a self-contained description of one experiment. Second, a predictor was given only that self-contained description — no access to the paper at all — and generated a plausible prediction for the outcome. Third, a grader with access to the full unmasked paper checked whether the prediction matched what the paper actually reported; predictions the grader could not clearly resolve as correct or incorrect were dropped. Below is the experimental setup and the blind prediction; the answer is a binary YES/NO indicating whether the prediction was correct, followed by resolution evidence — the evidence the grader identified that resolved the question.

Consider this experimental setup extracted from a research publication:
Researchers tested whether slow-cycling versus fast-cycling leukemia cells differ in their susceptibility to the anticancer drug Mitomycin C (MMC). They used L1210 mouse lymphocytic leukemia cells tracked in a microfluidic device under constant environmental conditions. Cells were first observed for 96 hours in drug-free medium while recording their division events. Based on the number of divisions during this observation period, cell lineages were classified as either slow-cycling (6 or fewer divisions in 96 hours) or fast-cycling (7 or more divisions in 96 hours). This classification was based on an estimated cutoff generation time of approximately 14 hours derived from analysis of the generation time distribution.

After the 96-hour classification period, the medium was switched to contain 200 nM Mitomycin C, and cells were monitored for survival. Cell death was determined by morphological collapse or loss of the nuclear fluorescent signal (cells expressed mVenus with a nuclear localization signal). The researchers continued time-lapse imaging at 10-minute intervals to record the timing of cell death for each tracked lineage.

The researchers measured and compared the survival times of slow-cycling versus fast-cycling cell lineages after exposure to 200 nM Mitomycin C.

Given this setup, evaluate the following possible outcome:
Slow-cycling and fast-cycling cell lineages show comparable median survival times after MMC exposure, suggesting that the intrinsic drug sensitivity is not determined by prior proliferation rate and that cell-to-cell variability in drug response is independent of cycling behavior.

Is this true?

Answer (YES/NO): NO